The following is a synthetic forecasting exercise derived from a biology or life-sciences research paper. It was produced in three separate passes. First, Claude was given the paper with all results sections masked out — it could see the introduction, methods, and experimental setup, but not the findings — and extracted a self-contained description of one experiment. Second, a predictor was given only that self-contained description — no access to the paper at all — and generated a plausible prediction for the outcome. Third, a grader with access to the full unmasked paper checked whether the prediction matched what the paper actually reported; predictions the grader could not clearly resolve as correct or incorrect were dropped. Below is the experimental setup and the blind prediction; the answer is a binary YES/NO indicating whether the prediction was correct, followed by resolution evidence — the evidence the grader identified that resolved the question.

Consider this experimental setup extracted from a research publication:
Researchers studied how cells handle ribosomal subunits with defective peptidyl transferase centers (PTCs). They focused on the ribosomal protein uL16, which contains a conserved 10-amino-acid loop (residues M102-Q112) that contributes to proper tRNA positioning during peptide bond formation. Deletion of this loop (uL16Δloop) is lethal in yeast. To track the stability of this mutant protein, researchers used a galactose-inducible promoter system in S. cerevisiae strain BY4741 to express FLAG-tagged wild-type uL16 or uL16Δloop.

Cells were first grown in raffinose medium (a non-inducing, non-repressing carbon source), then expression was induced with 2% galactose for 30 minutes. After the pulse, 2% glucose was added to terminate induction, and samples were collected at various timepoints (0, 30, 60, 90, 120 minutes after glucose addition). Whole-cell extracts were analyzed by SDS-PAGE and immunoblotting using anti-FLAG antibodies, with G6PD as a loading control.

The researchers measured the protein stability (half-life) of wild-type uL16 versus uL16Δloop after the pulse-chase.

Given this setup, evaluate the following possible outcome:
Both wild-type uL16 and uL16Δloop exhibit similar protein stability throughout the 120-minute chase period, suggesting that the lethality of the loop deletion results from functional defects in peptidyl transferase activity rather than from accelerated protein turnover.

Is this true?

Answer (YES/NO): NO